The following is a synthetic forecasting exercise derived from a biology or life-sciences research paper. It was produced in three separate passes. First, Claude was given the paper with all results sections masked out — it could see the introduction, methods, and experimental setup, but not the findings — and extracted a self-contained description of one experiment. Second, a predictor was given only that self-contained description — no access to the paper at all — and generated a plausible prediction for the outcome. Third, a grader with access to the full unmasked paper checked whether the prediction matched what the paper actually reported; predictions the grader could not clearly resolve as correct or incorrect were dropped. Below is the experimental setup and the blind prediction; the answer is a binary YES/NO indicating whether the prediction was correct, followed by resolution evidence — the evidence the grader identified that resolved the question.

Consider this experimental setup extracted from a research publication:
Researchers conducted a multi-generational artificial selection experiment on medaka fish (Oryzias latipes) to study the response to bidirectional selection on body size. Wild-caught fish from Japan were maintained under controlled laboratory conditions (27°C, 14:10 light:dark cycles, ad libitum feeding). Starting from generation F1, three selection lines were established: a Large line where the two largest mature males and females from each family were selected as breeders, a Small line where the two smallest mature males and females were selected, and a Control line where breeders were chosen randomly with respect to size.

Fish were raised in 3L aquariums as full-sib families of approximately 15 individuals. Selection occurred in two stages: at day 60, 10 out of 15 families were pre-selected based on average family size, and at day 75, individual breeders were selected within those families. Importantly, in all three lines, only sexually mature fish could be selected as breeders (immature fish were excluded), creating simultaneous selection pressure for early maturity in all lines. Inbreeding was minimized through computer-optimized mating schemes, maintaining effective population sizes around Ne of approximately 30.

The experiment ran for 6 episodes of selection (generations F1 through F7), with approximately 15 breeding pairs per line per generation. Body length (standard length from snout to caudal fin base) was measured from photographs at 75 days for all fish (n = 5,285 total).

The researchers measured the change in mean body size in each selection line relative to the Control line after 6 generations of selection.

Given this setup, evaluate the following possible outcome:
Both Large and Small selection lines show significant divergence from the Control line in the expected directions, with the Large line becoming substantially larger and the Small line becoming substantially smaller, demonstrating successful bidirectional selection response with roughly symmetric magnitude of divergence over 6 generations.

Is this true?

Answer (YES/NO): NO